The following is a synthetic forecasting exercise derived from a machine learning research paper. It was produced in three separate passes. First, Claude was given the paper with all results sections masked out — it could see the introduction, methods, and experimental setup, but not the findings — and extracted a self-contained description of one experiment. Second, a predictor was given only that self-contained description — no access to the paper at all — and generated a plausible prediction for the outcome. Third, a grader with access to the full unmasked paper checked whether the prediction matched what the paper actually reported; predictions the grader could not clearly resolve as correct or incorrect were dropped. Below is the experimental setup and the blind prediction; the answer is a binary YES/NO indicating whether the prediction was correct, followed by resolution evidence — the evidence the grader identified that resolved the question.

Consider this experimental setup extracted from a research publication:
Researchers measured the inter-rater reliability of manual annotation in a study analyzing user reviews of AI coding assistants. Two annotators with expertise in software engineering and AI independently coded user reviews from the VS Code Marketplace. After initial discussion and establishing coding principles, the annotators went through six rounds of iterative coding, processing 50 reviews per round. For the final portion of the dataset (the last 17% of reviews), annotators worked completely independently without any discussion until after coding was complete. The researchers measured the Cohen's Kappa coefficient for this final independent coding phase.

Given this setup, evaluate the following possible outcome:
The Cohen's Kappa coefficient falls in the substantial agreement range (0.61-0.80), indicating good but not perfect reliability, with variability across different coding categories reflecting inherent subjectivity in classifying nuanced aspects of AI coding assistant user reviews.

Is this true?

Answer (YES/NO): NO